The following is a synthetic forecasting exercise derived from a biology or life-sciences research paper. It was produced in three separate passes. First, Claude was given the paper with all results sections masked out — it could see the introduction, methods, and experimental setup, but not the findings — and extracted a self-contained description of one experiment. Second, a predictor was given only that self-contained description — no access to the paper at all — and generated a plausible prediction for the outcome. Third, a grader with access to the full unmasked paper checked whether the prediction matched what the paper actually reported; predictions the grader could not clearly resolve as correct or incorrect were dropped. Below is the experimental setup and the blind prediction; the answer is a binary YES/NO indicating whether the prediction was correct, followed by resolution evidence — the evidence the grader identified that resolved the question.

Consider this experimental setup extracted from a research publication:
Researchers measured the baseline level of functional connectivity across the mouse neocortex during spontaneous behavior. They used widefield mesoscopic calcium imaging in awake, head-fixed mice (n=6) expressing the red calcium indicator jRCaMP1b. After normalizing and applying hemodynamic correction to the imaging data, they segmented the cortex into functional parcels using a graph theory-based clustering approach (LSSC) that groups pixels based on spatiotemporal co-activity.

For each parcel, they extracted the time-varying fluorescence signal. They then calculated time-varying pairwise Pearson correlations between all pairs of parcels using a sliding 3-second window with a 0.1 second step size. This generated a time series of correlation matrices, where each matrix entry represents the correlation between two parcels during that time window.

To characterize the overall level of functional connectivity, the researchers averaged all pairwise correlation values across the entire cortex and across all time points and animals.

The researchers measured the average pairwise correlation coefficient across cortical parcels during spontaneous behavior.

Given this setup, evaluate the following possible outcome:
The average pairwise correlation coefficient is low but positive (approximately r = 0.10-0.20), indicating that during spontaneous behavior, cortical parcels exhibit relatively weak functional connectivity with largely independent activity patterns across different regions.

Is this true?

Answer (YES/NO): NO